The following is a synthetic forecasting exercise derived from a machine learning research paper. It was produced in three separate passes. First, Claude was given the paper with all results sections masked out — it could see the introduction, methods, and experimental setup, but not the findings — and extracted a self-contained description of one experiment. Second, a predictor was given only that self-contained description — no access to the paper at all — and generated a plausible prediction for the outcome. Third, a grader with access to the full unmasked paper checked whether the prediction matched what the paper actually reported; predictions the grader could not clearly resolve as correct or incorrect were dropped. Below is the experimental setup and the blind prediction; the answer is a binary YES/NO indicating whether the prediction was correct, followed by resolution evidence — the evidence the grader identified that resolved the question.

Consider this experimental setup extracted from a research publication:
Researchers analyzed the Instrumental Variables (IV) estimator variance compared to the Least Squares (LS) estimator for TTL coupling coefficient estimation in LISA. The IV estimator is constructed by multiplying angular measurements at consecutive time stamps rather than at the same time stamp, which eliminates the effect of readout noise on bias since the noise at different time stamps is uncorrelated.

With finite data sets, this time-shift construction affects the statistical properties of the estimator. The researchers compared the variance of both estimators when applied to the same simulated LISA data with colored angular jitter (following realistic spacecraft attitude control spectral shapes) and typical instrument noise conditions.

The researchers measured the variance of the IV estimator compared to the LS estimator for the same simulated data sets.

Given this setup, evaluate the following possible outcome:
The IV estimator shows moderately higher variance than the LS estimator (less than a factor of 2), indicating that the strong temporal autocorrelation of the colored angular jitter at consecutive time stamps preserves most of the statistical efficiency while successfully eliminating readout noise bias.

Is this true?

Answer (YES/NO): YES